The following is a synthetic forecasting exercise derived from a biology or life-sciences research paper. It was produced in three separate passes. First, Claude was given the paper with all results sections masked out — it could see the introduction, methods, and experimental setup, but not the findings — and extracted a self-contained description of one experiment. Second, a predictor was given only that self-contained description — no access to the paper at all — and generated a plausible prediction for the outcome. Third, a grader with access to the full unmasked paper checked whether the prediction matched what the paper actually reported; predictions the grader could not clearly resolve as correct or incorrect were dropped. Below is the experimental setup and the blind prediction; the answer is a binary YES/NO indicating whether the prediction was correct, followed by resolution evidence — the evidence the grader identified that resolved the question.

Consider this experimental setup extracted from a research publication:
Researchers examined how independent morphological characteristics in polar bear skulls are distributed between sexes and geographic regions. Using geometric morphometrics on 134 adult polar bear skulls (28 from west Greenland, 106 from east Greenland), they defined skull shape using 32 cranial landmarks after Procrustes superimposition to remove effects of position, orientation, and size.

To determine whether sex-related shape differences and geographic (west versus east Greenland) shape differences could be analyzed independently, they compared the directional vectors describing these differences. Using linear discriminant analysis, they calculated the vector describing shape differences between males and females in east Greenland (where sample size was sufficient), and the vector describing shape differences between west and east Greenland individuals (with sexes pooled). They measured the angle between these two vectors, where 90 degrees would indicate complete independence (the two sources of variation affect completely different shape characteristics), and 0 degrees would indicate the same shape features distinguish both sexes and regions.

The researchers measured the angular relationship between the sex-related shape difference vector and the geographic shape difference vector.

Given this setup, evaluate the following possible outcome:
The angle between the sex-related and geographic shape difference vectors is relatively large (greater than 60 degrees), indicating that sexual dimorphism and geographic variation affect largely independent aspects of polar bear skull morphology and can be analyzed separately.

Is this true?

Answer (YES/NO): YES